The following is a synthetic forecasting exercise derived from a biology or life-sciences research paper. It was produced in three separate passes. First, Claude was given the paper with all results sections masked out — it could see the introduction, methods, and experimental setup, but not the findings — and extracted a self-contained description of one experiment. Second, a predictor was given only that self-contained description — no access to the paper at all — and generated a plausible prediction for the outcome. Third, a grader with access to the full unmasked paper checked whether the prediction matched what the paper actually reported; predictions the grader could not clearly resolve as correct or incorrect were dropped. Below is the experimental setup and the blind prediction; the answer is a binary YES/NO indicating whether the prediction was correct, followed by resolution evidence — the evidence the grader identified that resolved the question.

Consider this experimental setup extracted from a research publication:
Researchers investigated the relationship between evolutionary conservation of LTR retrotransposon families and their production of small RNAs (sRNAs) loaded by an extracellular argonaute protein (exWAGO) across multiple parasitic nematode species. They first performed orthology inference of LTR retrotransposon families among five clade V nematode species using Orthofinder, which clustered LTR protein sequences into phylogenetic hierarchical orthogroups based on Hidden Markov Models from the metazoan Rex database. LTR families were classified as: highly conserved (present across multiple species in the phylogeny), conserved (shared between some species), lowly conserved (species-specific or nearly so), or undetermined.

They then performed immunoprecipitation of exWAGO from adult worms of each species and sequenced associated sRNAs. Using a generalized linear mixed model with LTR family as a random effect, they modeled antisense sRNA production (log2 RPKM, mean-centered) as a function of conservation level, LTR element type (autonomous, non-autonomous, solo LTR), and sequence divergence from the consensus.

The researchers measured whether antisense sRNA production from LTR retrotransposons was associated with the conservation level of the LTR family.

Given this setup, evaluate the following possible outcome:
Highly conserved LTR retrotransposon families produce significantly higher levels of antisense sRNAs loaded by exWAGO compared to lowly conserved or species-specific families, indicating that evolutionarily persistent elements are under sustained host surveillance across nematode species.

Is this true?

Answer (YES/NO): NO